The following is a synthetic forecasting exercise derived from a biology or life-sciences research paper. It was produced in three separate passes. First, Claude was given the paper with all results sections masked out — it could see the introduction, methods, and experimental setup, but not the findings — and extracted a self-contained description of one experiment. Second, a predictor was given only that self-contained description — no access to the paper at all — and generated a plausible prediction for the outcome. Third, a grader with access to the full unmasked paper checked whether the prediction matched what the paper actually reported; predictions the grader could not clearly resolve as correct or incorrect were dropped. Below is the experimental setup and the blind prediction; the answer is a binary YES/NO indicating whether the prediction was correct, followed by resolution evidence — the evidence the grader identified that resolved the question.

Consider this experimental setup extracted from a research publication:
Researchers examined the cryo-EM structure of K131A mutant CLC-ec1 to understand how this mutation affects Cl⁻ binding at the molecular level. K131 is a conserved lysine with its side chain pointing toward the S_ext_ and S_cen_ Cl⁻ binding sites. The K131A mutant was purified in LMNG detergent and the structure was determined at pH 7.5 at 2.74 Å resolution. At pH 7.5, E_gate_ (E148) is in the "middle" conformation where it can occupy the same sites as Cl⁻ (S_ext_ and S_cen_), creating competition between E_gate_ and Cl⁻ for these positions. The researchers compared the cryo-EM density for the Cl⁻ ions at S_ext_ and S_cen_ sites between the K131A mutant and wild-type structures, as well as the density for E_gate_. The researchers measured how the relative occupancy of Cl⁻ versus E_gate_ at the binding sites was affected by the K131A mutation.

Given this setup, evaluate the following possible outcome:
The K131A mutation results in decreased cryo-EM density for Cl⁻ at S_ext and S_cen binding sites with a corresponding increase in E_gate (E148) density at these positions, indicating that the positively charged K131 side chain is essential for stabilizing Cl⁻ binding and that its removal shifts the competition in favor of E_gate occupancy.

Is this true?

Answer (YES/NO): NO